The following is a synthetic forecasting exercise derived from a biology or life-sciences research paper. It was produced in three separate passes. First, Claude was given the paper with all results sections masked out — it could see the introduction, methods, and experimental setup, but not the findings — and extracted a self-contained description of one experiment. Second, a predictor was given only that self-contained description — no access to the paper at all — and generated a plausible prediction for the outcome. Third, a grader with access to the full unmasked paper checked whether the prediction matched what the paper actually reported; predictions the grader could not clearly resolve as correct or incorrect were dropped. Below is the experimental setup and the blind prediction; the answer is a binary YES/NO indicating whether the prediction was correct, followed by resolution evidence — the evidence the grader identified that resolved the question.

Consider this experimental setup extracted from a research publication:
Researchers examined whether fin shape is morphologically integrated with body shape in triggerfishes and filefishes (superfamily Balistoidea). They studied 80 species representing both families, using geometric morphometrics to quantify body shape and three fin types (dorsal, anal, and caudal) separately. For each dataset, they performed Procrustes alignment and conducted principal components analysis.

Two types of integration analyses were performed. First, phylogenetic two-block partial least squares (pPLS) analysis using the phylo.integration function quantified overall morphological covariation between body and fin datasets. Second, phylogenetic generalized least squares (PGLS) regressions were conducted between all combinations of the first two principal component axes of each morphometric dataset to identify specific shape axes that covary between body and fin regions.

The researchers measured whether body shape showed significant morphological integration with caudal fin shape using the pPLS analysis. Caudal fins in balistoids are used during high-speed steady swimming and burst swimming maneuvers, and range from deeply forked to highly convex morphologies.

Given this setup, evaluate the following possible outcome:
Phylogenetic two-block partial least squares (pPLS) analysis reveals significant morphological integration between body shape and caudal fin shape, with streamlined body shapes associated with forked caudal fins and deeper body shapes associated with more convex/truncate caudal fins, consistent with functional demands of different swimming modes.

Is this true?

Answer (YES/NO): NO